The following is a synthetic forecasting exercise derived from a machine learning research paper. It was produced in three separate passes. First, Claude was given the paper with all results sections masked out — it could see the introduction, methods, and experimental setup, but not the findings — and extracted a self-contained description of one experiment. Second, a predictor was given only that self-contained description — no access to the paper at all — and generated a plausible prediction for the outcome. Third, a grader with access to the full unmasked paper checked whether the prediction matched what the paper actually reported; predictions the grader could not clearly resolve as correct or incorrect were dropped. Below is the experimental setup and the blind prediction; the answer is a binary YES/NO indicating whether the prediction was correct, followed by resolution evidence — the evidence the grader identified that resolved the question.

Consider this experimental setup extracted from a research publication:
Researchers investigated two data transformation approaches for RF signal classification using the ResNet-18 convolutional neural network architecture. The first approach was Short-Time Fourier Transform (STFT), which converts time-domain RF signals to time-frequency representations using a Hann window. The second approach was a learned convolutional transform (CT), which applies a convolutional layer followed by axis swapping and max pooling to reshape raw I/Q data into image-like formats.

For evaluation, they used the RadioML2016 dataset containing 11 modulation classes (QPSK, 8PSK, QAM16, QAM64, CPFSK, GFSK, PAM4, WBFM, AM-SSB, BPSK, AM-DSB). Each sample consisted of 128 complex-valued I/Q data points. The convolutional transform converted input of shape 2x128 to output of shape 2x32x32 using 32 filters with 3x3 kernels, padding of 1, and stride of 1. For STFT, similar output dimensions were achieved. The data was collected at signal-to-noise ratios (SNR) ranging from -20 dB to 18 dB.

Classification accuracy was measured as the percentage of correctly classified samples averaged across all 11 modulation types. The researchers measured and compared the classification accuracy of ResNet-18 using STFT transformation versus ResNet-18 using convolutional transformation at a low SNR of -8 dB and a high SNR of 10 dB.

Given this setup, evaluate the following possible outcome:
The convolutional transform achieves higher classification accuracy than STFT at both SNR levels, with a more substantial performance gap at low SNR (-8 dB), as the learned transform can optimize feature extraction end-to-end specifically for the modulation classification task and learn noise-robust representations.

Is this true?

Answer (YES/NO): NO